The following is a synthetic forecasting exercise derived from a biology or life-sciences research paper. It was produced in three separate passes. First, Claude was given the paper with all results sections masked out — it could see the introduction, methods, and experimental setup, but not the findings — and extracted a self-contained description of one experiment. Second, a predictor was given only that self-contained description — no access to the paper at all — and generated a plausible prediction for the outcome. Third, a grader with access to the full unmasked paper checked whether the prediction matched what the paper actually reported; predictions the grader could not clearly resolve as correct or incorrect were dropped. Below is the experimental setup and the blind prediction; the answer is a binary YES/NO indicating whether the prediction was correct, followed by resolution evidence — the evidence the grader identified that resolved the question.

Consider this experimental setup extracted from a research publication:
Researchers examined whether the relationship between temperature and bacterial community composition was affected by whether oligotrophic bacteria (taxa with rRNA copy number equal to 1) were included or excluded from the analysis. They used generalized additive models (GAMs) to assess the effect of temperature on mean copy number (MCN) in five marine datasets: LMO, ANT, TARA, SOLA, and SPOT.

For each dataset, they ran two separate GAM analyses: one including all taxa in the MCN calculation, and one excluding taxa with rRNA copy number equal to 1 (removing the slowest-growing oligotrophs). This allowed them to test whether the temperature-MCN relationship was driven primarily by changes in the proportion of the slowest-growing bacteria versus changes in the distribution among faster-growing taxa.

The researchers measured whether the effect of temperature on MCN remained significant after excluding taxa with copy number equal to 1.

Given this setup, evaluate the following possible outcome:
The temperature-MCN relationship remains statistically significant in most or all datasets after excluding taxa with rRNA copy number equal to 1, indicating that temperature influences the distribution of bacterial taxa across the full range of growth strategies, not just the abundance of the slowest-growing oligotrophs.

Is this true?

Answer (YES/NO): YES